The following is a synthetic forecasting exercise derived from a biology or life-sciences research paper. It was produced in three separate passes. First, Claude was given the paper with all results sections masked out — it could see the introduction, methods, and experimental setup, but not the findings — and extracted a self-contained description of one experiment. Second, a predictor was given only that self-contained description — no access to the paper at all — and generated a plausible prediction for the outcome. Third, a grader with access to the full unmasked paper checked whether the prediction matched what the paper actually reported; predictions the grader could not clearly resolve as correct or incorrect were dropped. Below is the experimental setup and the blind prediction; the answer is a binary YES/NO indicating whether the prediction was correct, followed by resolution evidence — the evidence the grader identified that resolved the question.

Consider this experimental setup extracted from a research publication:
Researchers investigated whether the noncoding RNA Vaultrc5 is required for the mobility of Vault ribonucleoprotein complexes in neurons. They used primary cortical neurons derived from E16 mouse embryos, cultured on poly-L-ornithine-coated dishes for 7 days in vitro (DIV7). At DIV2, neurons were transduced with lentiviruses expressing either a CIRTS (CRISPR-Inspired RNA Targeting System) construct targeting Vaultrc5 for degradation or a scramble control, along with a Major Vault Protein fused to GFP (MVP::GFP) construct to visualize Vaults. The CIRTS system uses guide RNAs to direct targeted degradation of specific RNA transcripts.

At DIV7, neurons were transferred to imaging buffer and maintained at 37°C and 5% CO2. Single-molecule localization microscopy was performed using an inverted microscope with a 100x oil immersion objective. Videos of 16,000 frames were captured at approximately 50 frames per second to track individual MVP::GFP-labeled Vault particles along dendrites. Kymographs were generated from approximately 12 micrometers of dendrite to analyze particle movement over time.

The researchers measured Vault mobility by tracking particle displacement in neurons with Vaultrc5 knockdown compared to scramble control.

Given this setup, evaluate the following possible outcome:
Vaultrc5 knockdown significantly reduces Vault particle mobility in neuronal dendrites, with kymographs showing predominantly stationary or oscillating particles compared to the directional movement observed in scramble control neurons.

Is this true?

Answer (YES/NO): NO